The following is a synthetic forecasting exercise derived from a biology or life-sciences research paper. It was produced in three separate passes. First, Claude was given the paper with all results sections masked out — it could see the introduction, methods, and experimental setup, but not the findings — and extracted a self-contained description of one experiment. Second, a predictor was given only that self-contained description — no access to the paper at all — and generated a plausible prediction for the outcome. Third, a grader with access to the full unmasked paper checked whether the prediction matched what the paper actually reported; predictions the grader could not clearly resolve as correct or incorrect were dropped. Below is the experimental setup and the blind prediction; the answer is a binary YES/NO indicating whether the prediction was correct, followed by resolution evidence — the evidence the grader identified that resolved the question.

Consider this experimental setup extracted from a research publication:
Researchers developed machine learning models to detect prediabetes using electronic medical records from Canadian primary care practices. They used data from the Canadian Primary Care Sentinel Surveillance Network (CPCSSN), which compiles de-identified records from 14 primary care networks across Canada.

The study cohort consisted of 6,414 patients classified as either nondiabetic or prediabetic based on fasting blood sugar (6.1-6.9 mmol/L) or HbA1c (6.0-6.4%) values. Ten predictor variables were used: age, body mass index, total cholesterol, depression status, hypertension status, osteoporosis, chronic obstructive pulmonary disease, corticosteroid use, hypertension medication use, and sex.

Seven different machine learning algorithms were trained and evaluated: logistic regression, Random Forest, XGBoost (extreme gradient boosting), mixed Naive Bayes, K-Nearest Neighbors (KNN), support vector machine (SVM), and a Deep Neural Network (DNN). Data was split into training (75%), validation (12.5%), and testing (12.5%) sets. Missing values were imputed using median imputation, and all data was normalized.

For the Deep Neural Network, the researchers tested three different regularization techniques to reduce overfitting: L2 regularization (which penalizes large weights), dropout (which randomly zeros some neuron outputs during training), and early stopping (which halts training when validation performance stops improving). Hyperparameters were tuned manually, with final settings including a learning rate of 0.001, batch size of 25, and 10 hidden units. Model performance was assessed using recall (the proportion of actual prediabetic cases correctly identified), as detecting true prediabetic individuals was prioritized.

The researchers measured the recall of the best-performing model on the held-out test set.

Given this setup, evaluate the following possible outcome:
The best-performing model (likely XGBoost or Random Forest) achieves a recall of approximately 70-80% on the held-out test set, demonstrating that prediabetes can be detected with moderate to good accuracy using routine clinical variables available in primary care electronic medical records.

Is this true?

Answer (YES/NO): NO